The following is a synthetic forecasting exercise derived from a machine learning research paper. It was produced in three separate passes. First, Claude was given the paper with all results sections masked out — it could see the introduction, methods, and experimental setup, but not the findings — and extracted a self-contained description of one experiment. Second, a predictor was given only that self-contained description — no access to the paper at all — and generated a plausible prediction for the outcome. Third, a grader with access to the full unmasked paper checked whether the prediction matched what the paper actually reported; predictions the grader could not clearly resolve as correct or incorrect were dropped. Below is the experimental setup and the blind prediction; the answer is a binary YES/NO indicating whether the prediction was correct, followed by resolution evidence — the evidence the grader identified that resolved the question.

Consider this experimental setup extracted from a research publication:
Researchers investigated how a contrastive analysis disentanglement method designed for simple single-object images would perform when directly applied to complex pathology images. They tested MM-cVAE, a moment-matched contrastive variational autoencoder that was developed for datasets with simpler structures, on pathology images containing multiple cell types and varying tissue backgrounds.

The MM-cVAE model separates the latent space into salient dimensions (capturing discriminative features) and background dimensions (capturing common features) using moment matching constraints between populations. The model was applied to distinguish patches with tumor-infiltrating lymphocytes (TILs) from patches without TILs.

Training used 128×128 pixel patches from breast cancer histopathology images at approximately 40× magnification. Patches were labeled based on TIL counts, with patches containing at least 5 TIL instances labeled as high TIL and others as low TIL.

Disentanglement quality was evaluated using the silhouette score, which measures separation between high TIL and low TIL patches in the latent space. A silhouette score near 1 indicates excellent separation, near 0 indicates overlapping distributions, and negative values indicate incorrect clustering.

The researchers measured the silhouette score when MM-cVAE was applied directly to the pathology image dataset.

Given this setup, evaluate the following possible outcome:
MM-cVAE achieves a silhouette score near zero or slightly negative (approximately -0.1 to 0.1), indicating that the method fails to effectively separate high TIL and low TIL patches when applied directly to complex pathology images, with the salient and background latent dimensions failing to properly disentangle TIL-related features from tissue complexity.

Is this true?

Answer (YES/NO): YES